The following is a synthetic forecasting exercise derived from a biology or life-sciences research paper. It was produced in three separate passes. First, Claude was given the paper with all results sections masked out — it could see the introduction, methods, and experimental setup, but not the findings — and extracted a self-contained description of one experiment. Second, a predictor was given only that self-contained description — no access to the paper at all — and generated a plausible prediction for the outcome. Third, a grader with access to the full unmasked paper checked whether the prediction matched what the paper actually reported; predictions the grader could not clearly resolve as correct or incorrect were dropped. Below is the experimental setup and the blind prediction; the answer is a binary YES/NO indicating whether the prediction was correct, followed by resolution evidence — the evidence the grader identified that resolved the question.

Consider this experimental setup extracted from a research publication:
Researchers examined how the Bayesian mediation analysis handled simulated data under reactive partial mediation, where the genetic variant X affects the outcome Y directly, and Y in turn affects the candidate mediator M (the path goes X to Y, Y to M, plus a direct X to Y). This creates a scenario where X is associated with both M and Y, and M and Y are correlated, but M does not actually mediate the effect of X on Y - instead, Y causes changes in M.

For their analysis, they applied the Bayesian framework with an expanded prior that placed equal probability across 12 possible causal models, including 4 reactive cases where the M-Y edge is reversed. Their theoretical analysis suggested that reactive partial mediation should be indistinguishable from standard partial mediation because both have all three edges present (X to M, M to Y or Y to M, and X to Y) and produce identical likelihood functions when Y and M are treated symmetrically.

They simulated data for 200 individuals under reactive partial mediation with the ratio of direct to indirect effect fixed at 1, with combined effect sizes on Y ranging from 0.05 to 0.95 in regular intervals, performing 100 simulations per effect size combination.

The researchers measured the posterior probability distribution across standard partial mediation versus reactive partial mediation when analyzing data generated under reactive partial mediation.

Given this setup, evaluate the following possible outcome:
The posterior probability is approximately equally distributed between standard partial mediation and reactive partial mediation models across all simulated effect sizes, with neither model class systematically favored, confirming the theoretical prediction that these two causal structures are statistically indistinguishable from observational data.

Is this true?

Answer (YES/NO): YES